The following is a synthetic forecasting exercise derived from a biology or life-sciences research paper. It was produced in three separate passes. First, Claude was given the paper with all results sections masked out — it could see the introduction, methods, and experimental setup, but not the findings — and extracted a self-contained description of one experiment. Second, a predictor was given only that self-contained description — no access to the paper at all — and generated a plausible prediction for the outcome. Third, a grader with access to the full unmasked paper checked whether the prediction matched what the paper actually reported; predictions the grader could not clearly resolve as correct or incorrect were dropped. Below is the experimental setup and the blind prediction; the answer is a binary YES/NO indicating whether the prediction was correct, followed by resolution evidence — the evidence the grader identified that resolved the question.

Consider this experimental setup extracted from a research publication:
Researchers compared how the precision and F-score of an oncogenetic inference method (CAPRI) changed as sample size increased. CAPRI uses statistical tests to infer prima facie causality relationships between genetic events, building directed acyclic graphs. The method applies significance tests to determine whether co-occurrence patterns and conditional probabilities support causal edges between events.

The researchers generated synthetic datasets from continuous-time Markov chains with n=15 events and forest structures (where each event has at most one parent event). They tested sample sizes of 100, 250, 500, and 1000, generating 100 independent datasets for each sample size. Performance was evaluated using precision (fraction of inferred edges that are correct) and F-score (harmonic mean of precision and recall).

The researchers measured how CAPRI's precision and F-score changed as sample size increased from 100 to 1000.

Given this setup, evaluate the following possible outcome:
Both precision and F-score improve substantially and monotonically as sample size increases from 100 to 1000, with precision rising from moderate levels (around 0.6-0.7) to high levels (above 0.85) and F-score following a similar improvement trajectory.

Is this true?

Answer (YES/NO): NO